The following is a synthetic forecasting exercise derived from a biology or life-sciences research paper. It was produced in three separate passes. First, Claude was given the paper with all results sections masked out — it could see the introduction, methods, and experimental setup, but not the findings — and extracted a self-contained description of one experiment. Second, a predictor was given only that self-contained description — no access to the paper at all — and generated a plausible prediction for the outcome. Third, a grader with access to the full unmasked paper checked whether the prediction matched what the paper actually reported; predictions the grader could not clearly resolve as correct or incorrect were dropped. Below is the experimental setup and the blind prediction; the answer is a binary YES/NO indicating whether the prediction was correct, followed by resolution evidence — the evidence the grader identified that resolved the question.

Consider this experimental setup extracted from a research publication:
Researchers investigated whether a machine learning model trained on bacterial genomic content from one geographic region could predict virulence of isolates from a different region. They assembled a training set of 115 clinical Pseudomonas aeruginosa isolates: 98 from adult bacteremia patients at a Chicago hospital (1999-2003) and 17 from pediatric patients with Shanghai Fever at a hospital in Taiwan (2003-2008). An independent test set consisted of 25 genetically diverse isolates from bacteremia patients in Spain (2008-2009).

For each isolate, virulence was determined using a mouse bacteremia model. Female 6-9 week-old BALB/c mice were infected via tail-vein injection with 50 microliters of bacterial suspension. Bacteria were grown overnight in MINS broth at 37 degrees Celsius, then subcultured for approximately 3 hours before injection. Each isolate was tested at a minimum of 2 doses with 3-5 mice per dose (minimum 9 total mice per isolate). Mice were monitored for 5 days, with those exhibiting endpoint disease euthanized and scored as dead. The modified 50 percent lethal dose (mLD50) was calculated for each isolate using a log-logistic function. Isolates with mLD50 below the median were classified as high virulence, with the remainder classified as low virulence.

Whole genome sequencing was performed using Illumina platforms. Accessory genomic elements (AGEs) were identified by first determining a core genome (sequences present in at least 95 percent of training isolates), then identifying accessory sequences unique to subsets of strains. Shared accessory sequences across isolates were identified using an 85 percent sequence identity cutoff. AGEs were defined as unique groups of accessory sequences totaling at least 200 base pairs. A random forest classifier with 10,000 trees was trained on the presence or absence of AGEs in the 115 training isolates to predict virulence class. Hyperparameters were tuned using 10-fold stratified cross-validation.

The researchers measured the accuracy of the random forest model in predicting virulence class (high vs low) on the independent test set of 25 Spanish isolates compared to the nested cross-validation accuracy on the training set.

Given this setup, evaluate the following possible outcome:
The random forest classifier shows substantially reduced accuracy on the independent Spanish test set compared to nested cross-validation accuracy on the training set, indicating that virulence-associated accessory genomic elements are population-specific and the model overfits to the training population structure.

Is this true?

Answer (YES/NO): NO